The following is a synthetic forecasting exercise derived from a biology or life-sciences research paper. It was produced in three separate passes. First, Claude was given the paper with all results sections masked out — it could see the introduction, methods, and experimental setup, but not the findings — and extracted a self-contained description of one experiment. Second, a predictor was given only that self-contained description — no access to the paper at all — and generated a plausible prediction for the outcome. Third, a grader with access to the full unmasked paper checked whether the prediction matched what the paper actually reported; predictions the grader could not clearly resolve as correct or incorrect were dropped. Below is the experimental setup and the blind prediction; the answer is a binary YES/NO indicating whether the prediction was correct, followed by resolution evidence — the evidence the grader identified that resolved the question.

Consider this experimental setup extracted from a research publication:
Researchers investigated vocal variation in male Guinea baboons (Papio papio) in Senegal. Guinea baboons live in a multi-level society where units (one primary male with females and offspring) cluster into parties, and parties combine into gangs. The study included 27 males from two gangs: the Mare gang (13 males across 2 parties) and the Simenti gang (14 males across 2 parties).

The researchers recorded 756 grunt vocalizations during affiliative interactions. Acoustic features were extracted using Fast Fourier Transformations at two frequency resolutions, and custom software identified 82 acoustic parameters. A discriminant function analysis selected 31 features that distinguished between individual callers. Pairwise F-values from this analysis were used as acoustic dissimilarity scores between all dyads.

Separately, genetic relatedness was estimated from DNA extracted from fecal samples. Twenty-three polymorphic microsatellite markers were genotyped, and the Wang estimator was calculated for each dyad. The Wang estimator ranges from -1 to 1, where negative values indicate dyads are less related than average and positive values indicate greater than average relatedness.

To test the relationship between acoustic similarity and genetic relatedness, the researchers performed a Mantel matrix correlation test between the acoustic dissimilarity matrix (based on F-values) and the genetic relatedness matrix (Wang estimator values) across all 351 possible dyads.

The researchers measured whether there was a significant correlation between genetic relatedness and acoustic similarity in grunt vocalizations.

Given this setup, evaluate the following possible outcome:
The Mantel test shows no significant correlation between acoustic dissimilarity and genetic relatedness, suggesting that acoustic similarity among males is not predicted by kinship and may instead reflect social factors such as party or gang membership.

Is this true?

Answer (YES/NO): YES